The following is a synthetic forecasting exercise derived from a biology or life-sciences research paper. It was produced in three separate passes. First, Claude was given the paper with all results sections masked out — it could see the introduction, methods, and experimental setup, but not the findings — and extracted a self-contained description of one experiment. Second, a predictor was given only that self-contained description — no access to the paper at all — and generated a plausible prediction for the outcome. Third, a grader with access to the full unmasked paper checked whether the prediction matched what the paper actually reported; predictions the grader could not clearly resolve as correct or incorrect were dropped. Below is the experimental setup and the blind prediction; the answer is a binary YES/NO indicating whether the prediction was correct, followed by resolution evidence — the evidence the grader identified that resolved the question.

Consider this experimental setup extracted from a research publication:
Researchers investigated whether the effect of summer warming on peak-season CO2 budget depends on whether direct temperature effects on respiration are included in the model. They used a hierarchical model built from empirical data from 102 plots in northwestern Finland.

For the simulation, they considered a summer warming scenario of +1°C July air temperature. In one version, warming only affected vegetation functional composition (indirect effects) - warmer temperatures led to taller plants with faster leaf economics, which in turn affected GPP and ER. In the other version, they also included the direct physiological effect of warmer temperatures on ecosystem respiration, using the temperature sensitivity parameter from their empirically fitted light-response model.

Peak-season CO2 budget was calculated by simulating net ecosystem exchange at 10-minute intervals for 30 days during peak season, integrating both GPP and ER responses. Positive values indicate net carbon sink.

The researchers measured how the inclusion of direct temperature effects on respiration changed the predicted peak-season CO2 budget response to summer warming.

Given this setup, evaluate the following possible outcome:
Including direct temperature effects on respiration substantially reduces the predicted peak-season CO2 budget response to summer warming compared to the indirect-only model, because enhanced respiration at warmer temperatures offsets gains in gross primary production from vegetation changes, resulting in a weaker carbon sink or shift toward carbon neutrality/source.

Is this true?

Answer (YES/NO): NO